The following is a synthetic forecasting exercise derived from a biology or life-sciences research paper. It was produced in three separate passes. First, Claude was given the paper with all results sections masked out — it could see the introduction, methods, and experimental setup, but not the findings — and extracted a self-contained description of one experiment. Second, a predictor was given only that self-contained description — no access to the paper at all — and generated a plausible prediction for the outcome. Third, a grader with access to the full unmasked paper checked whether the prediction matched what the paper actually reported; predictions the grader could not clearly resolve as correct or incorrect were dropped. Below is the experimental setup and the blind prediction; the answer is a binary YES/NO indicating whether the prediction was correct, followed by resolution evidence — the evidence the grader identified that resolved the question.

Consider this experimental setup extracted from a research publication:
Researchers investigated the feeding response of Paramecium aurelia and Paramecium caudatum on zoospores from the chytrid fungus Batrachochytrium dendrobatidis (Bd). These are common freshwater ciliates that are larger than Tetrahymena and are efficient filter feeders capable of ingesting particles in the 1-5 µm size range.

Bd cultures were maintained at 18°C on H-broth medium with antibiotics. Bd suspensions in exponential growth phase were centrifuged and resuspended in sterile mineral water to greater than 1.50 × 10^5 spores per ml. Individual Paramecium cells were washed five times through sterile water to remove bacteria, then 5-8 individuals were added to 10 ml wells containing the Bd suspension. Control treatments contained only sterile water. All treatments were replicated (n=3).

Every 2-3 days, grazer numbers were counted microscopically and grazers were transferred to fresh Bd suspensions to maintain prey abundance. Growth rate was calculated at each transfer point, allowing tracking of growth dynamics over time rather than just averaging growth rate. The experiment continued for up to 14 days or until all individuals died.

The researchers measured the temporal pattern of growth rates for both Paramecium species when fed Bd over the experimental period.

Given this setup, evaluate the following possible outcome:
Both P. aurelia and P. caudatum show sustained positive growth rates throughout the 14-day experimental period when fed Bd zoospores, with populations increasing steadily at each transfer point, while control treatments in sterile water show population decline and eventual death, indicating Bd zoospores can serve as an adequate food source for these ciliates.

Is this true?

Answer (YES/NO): NO